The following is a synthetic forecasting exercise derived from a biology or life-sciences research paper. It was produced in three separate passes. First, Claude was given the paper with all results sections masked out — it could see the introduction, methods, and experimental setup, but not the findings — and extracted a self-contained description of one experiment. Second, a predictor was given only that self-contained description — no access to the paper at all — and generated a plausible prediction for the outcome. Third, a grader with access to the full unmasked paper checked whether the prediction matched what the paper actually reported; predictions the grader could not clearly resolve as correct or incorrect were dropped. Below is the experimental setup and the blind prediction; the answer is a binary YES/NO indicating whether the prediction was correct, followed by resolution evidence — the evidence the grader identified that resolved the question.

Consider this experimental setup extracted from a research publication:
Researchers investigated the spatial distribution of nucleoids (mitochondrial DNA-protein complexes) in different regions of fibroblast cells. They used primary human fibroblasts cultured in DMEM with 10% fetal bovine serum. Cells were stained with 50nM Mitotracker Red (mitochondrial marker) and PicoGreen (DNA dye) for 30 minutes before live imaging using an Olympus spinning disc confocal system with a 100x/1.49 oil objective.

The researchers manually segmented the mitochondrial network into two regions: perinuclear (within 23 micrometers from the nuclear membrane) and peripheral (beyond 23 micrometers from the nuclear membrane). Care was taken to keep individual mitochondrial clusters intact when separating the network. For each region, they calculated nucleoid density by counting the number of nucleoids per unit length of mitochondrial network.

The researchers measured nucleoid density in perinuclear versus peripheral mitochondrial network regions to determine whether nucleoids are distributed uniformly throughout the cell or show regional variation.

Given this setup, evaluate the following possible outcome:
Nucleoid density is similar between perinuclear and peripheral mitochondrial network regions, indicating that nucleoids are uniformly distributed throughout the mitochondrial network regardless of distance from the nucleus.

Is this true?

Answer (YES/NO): NO